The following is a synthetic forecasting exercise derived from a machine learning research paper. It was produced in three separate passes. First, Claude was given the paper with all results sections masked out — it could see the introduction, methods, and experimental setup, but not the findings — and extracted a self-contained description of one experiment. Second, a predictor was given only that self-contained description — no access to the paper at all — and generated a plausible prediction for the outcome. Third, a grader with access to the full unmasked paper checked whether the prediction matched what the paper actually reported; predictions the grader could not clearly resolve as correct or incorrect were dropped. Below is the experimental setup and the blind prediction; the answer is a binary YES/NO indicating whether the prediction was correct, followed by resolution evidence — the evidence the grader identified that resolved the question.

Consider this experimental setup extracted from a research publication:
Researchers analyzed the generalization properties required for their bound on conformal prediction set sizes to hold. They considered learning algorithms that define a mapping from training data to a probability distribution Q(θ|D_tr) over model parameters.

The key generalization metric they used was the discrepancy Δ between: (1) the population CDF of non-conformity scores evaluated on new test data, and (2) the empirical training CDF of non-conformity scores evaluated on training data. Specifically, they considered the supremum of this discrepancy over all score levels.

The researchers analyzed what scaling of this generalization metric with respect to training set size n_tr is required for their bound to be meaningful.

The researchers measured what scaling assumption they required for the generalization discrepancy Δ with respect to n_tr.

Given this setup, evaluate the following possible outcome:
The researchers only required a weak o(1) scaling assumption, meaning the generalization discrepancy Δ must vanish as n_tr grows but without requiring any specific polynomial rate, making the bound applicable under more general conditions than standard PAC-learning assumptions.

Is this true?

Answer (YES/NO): NO